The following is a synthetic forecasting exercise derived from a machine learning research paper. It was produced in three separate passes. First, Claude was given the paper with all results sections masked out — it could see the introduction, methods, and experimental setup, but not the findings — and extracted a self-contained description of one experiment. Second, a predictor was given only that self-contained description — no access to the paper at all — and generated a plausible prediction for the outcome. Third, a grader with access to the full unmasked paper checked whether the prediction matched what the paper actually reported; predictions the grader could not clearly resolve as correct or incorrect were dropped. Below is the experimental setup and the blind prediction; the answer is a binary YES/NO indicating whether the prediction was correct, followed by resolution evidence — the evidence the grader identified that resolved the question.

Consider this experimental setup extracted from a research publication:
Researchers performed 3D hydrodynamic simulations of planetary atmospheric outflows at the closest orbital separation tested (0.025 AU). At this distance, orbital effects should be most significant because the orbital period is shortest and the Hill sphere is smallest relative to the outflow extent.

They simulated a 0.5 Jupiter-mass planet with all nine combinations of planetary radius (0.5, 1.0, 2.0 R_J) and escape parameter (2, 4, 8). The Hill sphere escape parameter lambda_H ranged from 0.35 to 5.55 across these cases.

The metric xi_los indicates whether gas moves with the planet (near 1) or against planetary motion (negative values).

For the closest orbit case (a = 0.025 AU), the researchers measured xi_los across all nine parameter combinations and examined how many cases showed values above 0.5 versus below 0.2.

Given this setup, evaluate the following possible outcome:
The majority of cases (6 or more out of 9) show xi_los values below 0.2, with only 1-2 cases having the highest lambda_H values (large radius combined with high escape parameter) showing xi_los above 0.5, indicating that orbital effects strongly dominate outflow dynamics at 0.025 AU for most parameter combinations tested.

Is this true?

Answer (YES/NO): NO